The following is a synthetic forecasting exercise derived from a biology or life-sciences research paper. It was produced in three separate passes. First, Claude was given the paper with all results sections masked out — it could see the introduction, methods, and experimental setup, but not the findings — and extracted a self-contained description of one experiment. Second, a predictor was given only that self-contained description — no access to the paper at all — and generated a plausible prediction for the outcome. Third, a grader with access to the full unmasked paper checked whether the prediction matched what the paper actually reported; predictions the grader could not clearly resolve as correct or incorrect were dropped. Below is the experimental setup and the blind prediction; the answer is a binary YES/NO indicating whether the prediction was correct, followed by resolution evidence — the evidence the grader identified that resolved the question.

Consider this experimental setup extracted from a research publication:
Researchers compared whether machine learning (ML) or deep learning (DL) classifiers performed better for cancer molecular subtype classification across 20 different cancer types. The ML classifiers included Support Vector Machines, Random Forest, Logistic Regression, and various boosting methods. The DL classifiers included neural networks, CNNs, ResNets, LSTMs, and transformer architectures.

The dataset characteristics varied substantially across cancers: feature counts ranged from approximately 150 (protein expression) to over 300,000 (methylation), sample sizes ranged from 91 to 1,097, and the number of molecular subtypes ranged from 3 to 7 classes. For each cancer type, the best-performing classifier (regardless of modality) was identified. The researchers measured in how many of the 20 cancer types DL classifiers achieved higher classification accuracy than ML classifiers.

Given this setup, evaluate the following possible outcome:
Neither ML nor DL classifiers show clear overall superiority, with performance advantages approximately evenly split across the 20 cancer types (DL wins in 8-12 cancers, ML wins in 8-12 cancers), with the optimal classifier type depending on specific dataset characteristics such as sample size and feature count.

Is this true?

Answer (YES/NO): YES